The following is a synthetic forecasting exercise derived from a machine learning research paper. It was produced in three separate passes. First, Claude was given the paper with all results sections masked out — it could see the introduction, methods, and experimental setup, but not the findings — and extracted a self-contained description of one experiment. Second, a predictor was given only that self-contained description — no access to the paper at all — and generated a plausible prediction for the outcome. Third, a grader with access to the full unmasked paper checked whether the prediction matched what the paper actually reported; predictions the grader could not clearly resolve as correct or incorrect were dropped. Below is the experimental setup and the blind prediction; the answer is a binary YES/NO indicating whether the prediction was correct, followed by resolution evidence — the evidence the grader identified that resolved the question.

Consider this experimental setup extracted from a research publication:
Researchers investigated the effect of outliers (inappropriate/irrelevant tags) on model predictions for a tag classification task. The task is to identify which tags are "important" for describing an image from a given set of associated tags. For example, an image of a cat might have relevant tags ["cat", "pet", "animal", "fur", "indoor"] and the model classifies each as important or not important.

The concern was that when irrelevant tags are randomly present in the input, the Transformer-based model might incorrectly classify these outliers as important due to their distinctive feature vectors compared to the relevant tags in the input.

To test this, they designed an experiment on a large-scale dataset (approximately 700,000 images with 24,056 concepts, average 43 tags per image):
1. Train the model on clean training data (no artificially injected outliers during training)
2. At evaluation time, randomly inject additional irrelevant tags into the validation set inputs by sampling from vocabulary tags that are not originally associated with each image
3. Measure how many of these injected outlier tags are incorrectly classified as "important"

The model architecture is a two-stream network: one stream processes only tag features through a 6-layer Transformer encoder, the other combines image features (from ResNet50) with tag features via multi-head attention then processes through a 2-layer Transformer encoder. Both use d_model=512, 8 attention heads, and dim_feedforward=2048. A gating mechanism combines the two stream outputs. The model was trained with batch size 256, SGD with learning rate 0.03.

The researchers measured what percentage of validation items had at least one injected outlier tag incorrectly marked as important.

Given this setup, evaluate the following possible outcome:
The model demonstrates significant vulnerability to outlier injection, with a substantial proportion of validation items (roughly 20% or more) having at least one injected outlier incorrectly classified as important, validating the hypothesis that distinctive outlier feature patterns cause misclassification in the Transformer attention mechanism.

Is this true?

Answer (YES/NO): NO